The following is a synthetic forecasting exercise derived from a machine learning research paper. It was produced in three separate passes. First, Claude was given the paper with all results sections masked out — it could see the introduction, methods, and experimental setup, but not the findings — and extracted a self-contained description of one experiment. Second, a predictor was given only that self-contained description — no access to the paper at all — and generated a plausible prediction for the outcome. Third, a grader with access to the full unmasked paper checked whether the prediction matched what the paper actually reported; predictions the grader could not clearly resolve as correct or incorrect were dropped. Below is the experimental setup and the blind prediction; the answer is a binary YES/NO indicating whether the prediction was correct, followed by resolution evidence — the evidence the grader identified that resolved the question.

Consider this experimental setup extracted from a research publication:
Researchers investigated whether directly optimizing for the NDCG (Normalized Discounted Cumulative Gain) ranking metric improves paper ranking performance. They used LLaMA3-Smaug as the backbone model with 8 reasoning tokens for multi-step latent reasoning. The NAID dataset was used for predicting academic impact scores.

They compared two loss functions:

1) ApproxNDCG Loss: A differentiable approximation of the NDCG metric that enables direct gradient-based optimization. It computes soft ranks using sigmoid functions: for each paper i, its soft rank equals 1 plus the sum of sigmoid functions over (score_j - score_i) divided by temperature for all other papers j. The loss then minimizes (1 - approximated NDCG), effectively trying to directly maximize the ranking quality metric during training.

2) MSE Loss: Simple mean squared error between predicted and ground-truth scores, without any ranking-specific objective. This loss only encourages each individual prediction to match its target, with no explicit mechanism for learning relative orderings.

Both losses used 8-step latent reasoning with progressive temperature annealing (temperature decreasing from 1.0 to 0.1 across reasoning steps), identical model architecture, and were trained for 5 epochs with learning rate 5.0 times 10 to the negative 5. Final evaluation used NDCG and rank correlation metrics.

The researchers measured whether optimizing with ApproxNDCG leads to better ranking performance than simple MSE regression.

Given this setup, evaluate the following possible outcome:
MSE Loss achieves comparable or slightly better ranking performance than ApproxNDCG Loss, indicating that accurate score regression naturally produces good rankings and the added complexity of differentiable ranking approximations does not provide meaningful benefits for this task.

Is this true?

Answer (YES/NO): YES